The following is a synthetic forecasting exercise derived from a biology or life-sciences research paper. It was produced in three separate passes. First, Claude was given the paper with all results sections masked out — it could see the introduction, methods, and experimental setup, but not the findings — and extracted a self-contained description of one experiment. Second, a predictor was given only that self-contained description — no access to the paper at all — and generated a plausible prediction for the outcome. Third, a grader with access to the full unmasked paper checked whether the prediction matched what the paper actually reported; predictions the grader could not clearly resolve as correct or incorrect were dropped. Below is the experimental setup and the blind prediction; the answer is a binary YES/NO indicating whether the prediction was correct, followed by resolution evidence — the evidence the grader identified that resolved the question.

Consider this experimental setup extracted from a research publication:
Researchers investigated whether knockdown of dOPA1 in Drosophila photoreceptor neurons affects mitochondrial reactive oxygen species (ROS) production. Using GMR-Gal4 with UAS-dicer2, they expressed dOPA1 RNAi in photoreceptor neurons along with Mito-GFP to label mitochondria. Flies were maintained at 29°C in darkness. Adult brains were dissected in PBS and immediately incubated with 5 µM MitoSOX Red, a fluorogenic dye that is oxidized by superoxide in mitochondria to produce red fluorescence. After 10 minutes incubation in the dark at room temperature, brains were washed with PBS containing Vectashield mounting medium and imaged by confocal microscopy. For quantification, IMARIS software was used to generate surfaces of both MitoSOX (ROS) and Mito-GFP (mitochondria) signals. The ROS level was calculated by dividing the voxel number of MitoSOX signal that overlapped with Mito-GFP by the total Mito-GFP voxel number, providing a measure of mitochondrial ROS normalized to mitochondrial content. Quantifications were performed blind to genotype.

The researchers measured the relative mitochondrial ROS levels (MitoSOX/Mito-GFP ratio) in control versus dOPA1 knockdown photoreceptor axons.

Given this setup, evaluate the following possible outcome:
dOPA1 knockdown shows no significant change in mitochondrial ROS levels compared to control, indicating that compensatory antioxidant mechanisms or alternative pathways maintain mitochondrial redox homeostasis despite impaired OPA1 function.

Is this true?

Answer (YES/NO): NO